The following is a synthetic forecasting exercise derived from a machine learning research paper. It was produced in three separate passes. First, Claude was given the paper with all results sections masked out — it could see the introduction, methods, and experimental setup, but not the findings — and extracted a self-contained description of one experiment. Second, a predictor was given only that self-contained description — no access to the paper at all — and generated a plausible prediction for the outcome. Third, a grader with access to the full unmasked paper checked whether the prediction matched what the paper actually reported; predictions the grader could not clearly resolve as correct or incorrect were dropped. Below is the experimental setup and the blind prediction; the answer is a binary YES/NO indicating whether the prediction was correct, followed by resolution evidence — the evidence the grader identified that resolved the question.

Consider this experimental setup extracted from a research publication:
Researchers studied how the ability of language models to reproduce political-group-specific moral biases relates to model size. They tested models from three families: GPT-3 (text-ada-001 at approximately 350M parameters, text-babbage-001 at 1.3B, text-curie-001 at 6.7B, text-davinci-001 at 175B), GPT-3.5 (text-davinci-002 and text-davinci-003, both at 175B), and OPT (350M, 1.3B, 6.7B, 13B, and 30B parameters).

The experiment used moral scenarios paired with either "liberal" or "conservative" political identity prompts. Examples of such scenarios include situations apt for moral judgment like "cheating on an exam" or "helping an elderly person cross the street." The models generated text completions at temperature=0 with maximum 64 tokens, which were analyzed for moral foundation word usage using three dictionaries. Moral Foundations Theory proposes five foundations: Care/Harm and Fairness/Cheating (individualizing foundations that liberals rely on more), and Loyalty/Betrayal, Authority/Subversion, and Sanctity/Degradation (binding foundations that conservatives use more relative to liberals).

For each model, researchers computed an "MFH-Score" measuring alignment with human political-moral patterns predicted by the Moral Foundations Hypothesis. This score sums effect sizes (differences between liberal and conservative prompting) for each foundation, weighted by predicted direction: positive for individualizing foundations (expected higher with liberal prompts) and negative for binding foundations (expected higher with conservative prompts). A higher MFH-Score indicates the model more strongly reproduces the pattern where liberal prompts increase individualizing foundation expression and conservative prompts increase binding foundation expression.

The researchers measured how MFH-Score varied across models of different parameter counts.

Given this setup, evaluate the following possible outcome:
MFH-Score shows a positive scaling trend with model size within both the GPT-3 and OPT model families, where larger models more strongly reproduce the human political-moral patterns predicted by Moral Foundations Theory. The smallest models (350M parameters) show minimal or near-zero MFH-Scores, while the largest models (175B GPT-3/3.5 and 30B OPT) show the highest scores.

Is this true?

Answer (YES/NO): NO